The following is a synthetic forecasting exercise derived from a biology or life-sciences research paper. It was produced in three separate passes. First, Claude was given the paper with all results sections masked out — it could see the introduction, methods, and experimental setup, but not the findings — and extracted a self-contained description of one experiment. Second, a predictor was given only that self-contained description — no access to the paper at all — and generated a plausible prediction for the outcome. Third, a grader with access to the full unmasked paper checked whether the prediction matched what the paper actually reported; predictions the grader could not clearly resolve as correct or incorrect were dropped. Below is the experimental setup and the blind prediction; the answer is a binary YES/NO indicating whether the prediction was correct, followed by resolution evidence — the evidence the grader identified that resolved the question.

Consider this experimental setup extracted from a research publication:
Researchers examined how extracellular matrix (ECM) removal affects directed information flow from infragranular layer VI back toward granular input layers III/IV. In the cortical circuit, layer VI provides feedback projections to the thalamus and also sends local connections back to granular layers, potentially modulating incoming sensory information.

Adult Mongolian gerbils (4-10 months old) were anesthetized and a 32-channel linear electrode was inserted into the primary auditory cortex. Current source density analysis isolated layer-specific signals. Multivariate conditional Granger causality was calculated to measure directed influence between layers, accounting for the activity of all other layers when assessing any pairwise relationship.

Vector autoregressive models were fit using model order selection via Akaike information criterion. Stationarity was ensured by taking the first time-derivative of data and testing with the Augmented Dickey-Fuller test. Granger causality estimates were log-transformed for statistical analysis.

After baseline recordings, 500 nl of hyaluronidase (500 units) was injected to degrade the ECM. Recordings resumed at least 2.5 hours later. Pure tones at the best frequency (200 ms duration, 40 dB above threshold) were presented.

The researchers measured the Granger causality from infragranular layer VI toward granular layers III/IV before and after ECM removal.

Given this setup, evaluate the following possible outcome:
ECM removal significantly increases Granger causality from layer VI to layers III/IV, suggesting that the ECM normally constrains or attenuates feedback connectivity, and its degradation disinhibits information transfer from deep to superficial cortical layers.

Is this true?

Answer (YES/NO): NO